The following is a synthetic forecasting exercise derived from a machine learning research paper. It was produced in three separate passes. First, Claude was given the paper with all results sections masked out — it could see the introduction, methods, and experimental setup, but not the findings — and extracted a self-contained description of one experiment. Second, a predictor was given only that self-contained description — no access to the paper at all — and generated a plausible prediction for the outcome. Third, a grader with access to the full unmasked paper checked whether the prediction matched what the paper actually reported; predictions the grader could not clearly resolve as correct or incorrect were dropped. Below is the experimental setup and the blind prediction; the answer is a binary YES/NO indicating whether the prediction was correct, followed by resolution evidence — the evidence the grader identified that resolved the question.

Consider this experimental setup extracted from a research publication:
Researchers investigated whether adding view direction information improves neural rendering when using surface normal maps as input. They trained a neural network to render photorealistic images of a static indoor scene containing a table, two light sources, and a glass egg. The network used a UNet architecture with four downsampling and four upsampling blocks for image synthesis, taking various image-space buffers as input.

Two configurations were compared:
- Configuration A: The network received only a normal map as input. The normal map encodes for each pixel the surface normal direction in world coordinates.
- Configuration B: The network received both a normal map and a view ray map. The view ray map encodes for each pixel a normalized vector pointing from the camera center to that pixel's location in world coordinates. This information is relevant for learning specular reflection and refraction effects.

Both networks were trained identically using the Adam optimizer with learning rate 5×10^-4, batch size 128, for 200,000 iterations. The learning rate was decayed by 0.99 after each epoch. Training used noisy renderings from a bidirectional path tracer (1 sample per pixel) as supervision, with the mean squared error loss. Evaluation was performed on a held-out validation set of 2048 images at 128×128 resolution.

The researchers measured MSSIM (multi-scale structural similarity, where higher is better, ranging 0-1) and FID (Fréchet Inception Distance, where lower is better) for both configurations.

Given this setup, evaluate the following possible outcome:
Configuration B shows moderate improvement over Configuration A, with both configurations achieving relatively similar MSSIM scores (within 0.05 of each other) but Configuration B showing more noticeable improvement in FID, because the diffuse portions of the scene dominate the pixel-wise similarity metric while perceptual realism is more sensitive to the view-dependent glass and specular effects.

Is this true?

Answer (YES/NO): NO